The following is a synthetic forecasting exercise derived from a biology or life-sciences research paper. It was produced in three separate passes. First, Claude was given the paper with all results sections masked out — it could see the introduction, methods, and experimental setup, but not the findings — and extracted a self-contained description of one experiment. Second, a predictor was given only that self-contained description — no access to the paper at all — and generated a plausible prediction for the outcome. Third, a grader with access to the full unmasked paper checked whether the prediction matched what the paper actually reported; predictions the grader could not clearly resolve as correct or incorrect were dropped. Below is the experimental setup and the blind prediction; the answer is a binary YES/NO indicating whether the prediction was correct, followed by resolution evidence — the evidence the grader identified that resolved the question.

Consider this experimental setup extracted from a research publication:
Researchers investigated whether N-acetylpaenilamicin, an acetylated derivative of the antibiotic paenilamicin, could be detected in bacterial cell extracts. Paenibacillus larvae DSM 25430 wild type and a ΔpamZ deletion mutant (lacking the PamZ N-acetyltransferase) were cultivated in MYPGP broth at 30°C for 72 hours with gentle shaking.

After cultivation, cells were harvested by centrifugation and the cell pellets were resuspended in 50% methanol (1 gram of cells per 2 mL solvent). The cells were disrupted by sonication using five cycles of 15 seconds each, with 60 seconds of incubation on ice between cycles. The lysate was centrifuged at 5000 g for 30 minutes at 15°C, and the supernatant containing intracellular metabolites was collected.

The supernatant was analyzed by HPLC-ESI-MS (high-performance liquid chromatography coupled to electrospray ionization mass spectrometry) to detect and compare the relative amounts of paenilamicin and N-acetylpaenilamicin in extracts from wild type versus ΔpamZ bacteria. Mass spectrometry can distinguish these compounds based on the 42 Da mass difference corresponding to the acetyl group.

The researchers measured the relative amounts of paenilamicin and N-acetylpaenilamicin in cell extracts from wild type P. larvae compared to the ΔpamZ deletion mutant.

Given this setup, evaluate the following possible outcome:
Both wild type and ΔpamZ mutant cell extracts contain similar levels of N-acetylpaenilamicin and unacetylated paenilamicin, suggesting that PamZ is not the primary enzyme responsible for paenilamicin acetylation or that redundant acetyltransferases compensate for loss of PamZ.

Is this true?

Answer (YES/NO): NO